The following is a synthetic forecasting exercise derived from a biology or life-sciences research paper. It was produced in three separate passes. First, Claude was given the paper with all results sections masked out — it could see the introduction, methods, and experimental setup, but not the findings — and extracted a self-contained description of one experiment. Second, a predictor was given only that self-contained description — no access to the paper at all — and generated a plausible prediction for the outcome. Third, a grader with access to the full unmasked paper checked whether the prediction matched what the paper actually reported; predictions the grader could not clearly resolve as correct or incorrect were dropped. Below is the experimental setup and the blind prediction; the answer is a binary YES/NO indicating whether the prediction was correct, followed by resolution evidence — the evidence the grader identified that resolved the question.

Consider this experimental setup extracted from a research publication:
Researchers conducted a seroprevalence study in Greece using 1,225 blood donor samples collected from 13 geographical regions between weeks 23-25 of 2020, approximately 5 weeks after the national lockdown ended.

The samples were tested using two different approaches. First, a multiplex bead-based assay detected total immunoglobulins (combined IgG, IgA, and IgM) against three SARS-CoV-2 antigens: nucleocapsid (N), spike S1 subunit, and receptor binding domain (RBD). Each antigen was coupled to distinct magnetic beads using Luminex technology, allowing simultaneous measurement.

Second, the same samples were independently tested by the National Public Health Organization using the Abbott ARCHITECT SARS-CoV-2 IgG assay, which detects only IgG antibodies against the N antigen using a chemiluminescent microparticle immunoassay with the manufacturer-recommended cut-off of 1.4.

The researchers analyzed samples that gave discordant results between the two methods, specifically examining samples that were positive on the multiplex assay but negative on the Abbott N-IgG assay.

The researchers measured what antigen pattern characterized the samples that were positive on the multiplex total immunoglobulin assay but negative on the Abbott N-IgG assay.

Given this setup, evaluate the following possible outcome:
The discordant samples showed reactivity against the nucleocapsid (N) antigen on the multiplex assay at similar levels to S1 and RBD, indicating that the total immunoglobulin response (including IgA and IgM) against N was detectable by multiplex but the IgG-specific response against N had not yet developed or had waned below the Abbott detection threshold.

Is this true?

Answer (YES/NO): NO